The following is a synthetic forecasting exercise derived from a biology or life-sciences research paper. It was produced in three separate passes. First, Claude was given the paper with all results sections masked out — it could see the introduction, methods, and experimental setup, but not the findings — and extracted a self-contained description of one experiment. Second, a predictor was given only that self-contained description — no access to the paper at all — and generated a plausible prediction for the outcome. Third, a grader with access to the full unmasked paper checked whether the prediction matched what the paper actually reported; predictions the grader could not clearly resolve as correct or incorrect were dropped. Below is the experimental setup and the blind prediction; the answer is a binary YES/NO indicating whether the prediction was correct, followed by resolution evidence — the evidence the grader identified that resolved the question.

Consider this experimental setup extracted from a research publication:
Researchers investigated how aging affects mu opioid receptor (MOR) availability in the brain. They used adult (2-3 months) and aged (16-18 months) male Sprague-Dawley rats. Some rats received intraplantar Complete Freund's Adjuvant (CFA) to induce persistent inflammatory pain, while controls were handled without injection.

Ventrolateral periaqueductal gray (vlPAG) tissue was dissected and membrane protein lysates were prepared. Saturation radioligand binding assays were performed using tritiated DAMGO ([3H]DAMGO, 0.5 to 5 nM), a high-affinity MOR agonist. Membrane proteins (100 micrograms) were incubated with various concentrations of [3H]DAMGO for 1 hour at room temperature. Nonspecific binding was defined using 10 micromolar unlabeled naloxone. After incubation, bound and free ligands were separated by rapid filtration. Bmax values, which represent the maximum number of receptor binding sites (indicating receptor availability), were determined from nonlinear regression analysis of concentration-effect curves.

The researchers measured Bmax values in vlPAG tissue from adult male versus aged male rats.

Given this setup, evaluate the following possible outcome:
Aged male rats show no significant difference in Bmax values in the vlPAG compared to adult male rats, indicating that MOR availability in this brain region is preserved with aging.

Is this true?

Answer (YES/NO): NO